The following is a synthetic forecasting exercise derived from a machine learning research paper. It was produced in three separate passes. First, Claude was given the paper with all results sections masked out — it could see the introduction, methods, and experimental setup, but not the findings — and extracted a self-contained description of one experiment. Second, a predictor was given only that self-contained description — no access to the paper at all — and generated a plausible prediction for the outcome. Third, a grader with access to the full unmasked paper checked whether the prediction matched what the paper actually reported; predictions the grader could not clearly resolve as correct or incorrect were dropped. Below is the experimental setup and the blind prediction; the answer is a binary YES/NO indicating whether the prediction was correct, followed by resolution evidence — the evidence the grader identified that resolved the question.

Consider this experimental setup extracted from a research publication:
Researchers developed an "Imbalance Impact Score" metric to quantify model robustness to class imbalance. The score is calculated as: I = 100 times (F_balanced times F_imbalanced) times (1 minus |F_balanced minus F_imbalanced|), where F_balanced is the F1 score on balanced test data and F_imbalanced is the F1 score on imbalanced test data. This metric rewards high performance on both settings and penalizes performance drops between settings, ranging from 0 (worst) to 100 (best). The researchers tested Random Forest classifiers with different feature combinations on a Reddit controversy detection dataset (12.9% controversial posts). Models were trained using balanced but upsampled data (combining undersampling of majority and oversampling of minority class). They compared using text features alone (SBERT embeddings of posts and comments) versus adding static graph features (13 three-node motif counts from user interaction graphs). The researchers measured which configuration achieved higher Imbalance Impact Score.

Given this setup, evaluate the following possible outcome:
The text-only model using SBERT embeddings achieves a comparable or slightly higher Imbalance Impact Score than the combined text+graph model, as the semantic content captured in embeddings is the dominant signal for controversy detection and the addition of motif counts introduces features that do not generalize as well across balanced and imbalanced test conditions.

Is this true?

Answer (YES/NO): NO